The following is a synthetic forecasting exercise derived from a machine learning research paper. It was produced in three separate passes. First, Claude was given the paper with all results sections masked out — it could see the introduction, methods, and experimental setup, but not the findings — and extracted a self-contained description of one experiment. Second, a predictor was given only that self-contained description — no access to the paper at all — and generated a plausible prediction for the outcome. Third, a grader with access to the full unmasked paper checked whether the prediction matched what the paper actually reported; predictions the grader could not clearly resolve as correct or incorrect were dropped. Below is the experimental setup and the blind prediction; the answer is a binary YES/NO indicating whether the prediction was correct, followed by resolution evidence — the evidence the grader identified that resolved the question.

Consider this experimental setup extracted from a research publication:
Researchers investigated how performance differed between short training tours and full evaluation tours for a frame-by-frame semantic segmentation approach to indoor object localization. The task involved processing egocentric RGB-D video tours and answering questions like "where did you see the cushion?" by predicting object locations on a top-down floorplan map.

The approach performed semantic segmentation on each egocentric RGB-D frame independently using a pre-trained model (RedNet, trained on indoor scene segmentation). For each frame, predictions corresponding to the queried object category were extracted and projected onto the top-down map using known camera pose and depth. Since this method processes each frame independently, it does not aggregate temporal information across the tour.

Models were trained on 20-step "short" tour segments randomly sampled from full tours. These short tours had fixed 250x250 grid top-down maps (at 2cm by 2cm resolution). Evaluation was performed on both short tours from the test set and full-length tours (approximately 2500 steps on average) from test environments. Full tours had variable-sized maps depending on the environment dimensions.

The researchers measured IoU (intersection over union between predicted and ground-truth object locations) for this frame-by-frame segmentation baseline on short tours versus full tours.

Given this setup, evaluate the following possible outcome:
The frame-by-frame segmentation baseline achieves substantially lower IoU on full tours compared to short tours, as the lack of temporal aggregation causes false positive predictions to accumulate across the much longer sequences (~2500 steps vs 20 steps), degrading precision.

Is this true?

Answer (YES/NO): YES